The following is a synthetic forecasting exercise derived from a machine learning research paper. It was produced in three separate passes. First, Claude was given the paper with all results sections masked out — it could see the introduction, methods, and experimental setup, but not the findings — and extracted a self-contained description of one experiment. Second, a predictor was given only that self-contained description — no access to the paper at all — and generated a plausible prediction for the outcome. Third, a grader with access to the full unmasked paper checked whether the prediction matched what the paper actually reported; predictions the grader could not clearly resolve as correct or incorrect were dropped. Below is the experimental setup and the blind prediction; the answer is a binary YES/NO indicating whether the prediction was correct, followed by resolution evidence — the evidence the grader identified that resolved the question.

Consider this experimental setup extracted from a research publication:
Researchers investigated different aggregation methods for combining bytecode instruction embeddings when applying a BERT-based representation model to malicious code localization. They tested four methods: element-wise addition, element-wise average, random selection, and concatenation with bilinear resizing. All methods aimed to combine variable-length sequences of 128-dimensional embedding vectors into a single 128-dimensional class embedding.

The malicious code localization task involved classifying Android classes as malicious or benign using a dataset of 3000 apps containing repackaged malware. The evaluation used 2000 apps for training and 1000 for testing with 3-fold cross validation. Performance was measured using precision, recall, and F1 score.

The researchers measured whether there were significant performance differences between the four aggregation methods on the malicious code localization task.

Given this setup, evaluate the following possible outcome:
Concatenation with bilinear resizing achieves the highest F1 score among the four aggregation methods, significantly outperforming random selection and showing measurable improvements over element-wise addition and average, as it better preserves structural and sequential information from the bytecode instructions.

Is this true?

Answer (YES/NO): NO